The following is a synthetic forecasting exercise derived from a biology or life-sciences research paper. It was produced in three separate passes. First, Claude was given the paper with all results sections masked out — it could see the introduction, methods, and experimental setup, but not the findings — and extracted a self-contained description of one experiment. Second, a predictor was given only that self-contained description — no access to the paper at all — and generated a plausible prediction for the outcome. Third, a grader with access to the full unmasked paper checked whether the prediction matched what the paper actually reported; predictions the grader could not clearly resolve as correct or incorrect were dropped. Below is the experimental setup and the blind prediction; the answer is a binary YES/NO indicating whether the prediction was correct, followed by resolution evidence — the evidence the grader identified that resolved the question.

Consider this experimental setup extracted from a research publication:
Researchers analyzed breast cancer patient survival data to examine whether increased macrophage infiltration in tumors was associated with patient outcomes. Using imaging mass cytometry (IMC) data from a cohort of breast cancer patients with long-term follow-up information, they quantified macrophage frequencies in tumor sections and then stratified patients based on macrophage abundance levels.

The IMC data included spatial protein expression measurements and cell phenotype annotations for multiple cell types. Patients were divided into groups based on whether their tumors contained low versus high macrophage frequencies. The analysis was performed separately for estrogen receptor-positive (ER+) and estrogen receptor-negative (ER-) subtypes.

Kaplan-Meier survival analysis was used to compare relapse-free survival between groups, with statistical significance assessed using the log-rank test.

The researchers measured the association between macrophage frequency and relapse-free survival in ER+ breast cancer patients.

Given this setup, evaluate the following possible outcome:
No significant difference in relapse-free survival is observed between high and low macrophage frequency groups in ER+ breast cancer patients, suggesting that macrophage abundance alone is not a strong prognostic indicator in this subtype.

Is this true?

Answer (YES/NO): NO